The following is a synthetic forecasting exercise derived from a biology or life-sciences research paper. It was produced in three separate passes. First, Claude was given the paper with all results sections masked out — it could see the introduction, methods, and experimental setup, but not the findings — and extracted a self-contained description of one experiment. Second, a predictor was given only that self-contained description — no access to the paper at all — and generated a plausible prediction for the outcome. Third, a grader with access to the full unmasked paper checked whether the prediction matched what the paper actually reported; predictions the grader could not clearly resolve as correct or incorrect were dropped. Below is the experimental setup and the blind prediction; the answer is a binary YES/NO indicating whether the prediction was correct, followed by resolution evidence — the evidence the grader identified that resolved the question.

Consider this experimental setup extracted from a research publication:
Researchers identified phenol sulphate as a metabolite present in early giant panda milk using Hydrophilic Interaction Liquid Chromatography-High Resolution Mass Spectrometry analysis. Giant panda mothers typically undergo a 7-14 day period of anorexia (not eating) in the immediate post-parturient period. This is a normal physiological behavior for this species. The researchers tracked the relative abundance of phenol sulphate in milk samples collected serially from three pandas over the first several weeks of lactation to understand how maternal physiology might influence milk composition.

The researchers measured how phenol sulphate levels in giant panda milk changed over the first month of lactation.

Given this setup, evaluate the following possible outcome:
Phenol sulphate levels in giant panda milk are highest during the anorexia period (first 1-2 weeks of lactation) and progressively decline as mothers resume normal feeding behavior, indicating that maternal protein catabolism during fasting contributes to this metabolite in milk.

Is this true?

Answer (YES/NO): NO